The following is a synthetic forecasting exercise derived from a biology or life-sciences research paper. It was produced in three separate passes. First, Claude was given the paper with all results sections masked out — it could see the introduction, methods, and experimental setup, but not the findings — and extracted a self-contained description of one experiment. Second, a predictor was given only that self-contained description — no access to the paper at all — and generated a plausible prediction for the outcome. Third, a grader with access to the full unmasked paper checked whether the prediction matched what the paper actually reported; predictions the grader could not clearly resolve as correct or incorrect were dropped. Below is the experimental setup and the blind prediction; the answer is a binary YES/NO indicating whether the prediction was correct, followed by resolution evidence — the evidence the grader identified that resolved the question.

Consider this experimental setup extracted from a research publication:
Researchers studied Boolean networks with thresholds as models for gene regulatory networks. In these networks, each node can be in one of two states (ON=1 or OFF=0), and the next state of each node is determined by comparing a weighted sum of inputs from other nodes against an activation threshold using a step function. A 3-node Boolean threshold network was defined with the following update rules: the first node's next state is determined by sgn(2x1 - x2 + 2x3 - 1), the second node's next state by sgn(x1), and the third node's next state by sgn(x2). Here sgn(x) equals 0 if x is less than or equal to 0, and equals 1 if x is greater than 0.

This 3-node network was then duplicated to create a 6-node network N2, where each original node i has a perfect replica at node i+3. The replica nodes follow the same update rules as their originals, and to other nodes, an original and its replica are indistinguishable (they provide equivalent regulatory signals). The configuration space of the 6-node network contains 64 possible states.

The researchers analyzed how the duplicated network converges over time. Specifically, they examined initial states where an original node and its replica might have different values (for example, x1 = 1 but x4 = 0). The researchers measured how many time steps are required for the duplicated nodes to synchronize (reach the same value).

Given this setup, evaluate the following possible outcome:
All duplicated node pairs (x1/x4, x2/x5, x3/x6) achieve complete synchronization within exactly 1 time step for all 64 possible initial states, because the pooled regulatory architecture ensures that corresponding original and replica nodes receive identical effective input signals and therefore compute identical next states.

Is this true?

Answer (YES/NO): YES